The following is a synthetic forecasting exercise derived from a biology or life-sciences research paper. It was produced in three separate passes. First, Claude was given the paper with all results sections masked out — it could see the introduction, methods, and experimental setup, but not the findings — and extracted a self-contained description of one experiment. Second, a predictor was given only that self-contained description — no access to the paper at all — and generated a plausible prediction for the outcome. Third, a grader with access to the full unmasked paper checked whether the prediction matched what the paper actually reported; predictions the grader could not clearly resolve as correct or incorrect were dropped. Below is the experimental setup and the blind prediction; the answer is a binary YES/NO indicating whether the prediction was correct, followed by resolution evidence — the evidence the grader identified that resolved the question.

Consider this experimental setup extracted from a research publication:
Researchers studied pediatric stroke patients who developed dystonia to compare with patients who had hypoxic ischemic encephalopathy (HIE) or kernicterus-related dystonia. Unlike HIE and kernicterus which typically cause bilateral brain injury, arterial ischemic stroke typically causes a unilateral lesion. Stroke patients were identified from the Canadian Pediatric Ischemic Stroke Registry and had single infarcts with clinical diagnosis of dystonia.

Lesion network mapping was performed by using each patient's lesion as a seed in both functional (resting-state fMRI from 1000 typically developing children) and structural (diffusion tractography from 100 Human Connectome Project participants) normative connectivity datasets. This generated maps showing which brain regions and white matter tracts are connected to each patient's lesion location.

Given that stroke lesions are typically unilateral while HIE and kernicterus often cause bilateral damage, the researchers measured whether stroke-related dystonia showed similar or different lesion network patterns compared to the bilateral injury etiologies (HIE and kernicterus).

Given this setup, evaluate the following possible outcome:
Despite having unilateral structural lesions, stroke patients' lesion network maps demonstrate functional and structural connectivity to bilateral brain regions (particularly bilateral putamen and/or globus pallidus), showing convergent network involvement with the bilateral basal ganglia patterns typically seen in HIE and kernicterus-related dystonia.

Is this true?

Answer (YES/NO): NO